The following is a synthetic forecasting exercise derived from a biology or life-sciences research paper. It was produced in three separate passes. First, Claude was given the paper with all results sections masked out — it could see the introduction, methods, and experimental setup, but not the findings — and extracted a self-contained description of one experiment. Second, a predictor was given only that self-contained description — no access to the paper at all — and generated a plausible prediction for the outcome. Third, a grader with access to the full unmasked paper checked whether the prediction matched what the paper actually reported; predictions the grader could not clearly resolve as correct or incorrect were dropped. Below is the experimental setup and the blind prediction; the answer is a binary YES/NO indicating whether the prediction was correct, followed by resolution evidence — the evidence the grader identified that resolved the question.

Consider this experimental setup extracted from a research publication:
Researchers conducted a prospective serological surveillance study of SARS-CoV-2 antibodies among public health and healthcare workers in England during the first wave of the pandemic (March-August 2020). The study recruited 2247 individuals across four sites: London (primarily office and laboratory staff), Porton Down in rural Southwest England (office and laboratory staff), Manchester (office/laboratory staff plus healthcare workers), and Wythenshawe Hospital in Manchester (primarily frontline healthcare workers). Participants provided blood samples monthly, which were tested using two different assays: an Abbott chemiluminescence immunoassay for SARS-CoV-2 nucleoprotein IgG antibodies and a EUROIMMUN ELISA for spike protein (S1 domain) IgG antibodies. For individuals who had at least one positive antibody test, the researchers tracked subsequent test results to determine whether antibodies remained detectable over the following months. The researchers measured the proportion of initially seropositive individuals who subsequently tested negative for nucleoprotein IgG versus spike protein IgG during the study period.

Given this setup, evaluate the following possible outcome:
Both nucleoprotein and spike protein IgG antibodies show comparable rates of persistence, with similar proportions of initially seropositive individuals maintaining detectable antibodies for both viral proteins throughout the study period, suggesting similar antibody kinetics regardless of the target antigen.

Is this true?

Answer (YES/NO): NO